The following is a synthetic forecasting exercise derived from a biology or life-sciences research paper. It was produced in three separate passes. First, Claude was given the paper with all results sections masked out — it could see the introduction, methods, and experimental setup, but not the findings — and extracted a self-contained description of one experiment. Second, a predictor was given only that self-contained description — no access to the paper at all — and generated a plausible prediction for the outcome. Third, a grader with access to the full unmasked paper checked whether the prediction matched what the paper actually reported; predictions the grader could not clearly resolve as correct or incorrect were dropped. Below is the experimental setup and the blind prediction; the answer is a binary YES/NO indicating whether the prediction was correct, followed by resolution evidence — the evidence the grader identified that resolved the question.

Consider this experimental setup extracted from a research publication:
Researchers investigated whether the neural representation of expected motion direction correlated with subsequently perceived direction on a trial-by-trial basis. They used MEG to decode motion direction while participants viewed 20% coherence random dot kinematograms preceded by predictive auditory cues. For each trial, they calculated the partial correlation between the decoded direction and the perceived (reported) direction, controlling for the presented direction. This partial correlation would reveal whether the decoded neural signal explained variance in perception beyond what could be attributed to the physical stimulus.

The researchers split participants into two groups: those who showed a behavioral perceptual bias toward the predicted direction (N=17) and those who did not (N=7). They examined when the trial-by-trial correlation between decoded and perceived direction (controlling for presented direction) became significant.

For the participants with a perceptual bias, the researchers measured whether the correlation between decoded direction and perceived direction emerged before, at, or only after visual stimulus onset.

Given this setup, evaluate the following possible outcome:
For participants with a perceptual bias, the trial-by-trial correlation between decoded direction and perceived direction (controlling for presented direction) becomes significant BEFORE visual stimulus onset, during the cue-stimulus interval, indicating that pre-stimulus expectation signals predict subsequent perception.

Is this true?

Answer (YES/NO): YES